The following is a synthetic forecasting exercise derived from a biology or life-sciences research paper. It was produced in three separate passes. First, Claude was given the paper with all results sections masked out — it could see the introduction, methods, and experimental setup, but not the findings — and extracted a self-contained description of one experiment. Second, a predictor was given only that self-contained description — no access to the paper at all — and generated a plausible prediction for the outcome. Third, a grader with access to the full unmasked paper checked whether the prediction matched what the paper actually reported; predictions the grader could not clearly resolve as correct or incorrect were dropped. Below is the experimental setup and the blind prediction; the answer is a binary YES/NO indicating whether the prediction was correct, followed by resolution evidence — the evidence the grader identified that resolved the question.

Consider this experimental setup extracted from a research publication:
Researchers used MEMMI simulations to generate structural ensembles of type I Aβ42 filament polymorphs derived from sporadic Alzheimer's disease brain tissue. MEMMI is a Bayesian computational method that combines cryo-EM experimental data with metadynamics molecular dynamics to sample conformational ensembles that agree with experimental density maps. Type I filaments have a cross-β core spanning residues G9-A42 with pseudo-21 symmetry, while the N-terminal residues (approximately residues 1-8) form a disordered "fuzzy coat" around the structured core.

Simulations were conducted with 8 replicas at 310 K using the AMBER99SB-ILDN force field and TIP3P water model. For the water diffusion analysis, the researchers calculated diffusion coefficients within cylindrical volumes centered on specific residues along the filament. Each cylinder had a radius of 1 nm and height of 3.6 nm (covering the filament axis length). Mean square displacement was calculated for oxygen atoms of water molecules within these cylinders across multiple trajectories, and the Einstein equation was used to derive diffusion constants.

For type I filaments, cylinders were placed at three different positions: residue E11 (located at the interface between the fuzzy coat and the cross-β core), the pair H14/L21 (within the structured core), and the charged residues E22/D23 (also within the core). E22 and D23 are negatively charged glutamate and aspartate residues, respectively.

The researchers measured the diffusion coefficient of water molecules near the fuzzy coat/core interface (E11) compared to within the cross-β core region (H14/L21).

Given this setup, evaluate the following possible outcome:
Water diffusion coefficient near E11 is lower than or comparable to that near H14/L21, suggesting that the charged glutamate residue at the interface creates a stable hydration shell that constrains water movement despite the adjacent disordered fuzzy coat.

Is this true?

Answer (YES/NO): NO